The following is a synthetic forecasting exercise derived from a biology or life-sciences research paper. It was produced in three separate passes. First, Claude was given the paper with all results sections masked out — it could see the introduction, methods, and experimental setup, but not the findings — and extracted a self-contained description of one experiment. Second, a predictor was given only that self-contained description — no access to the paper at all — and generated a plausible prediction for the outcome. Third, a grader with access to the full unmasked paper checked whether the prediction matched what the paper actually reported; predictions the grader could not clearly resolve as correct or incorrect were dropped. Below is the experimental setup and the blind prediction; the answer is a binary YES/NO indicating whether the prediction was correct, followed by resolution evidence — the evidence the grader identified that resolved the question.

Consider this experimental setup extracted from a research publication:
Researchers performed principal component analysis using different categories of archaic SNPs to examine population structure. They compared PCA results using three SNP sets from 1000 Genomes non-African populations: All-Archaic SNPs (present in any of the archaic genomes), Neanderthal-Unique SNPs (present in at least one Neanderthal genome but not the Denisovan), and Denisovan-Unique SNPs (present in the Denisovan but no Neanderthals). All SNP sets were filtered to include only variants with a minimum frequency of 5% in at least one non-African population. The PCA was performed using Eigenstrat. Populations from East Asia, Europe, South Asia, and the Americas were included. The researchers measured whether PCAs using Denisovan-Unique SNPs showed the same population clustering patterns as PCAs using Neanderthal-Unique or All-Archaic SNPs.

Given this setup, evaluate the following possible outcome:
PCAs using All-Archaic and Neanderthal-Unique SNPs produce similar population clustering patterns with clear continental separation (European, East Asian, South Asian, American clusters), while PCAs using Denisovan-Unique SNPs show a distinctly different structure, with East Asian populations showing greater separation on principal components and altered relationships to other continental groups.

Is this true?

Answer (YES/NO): NO